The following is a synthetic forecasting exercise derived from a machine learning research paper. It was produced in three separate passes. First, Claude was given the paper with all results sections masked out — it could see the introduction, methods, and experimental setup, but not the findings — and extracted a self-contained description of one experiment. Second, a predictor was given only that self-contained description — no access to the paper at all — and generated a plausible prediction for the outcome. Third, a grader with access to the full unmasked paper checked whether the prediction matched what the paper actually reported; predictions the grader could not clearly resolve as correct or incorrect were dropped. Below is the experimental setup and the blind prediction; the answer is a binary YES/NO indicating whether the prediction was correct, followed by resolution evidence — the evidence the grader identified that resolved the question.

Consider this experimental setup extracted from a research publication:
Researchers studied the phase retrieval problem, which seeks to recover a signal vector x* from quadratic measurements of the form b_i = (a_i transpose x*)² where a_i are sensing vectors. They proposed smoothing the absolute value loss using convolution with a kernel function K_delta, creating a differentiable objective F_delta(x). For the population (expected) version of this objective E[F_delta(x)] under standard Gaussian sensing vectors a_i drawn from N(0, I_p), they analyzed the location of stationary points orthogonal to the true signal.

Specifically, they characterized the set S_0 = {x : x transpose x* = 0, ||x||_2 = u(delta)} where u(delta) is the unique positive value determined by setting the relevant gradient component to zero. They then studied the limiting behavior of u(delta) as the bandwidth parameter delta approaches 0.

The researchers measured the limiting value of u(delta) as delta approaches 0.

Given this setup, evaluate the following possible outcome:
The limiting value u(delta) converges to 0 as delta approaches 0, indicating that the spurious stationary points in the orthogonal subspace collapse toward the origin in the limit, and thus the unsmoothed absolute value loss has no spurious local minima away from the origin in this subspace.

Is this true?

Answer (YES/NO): NO